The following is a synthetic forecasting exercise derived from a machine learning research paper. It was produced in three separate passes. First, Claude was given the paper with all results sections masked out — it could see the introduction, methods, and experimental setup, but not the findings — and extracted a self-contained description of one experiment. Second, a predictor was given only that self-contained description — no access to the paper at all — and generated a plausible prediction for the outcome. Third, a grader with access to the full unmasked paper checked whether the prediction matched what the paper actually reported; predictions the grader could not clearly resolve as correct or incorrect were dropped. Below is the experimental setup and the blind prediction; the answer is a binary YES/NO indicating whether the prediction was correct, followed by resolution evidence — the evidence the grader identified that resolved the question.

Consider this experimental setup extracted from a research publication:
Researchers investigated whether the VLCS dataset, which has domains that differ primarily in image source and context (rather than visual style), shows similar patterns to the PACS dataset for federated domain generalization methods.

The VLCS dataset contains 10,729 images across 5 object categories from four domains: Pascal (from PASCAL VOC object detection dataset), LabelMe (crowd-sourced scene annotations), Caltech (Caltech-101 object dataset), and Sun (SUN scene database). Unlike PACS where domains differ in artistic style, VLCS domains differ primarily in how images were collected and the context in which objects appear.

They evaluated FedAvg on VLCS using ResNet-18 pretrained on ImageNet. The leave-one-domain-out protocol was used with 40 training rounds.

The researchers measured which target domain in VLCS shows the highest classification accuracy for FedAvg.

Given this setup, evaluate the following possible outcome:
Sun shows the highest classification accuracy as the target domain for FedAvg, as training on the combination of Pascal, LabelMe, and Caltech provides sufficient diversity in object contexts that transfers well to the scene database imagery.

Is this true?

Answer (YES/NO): NO